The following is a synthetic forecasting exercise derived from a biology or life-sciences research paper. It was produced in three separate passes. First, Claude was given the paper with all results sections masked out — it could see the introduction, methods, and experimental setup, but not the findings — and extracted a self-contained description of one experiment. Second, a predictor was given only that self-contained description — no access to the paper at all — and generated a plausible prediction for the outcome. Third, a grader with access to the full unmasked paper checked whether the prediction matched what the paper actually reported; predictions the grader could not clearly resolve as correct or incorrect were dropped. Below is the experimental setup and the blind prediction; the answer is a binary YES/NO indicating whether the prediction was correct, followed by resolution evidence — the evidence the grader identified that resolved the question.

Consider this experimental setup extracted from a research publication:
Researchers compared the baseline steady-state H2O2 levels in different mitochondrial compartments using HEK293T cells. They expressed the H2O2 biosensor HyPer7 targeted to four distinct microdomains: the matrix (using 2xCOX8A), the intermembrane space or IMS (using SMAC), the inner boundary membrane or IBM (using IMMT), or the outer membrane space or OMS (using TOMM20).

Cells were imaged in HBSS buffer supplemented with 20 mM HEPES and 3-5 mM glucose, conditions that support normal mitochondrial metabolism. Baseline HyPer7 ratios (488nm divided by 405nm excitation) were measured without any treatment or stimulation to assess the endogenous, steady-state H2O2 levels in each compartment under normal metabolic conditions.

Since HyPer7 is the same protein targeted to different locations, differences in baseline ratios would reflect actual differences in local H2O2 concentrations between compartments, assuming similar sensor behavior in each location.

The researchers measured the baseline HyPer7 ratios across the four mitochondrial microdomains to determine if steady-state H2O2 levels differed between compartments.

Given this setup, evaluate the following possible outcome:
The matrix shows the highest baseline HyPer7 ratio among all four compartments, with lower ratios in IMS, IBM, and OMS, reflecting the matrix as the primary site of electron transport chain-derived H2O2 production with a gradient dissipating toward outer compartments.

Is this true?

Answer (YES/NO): NO